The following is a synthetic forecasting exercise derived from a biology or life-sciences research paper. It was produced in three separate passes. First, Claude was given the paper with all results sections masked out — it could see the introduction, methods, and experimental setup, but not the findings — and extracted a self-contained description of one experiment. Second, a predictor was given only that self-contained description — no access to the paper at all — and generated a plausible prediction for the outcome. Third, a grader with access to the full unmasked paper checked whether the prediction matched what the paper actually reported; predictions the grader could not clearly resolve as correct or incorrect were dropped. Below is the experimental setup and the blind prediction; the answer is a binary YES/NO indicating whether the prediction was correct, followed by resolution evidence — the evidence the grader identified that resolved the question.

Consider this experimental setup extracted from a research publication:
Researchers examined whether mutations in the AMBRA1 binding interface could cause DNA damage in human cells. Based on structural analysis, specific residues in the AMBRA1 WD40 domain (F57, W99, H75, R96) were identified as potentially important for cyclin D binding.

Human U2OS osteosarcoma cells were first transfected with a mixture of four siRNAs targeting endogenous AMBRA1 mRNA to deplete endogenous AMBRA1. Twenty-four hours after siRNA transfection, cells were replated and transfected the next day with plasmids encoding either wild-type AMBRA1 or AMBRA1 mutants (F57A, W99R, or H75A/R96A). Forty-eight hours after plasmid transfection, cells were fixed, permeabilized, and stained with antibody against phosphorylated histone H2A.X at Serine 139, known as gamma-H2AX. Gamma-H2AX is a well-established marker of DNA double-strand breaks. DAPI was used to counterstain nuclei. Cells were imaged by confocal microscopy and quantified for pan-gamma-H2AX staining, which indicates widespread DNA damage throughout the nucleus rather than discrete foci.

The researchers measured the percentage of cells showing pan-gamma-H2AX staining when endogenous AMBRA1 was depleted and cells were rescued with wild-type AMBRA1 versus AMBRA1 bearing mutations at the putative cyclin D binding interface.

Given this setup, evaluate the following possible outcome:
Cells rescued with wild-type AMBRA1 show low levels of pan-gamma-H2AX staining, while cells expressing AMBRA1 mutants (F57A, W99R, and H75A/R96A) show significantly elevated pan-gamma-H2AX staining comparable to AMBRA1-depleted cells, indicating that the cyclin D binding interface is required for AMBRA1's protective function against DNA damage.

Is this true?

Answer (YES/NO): YES